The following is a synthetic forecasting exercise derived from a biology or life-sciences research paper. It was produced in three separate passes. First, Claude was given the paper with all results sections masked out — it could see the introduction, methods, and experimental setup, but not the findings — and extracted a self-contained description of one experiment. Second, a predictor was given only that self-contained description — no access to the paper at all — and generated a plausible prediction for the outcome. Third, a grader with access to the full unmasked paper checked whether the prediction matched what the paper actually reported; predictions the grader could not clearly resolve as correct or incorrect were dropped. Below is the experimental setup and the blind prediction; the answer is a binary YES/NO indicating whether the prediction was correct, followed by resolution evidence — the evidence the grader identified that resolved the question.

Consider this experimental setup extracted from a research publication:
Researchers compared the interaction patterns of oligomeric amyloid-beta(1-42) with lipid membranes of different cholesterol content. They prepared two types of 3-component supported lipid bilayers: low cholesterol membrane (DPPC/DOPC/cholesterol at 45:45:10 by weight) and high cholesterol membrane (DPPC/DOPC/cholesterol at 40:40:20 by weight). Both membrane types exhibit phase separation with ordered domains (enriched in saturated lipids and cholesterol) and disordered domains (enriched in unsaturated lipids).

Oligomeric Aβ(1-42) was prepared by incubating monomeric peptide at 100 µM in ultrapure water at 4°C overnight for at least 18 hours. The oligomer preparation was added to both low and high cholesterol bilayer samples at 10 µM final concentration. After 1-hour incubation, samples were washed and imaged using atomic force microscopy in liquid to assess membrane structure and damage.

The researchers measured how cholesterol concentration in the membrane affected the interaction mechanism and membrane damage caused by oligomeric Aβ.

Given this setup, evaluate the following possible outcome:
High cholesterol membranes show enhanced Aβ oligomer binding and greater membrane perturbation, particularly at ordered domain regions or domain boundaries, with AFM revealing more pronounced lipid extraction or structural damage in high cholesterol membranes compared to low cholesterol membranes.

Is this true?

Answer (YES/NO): NO